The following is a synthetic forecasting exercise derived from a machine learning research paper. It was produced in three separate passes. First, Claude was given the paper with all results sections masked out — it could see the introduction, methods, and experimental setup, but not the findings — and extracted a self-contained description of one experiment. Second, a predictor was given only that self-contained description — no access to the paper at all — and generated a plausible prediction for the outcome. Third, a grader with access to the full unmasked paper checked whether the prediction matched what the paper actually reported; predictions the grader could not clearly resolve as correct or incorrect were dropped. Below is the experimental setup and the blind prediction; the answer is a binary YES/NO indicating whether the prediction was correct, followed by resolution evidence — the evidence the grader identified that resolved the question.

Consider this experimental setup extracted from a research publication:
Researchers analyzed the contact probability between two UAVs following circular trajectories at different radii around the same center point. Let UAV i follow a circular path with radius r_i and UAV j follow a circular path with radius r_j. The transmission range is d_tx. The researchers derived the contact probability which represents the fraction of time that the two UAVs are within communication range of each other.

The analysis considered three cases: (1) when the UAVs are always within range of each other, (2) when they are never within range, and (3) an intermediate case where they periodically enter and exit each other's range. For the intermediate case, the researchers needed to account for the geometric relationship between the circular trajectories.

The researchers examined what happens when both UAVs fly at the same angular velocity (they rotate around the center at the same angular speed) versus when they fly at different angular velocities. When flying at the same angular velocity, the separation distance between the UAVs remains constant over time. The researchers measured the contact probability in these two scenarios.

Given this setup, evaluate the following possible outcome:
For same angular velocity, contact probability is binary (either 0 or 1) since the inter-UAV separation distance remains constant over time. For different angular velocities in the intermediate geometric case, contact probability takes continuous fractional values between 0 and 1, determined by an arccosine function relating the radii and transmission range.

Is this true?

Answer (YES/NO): YES